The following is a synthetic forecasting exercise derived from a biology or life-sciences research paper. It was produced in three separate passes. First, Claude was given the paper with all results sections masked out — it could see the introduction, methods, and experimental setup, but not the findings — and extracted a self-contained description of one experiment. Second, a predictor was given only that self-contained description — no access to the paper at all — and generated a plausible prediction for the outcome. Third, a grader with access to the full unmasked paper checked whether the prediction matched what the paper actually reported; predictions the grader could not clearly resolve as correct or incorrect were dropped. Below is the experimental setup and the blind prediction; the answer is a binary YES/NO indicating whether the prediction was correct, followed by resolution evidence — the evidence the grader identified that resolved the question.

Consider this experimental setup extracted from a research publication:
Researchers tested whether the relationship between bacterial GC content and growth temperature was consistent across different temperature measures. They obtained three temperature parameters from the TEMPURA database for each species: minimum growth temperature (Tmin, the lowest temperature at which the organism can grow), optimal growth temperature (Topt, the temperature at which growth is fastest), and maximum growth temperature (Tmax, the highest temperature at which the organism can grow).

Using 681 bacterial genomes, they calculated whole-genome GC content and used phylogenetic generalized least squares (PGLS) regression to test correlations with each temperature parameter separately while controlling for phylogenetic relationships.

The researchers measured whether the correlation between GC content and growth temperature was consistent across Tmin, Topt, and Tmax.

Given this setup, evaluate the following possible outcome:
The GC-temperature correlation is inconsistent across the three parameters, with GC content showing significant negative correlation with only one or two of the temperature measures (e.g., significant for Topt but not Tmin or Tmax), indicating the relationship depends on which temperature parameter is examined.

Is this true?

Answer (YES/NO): NO